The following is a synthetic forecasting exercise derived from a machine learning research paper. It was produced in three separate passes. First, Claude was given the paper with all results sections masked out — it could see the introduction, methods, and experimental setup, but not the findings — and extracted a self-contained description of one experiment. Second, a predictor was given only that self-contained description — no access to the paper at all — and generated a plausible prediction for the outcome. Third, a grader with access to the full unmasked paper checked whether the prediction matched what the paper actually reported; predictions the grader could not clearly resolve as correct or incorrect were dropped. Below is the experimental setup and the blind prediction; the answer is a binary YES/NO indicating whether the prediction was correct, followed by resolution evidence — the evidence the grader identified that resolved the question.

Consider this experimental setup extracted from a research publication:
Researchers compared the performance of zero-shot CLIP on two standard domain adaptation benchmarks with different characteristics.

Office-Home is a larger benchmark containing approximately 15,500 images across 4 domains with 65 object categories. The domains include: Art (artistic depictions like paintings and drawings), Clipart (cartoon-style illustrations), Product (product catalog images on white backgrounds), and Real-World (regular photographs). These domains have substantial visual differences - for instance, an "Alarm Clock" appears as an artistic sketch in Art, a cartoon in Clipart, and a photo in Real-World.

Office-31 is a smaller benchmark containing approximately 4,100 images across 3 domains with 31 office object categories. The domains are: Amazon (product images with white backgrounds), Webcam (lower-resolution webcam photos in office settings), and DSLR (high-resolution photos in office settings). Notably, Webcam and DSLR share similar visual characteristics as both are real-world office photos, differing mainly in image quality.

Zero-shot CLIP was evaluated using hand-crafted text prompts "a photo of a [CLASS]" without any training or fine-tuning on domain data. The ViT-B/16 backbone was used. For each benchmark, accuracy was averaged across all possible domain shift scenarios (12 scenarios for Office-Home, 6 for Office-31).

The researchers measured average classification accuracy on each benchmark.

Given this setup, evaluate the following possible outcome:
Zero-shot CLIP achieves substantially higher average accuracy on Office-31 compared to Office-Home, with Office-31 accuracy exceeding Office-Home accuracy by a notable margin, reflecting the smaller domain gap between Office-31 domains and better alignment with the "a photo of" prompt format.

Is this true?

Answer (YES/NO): NO